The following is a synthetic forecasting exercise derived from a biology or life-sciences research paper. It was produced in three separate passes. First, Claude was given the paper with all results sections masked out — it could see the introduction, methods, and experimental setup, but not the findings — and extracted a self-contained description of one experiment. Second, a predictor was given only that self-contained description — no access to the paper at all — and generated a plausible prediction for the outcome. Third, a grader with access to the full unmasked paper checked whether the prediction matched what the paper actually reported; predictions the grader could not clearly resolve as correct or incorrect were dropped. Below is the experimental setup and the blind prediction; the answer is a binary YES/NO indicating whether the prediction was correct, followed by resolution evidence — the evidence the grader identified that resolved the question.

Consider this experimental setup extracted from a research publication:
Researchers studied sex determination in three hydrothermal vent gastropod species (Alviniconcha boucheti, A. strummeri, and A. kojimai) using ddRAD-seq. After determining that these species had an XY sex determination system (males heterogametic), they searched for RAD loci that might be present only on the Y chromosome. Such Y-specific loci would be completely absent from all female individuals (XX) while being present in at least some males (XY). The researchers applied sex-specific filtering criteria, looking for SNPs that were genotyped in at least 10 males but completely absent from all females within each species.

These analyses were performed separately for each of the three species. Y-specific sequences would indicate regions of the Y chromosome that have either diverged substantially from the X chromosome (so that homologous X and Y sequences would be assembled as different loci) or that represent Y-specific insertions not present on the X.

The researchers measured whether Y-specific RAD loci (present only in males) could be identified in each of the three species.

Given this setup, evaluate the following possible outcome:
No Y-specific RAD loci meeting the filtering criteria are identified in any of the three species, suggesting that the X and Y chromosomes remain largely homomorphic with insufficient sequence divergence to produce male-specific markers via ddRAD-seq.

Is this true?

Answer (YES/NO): NO